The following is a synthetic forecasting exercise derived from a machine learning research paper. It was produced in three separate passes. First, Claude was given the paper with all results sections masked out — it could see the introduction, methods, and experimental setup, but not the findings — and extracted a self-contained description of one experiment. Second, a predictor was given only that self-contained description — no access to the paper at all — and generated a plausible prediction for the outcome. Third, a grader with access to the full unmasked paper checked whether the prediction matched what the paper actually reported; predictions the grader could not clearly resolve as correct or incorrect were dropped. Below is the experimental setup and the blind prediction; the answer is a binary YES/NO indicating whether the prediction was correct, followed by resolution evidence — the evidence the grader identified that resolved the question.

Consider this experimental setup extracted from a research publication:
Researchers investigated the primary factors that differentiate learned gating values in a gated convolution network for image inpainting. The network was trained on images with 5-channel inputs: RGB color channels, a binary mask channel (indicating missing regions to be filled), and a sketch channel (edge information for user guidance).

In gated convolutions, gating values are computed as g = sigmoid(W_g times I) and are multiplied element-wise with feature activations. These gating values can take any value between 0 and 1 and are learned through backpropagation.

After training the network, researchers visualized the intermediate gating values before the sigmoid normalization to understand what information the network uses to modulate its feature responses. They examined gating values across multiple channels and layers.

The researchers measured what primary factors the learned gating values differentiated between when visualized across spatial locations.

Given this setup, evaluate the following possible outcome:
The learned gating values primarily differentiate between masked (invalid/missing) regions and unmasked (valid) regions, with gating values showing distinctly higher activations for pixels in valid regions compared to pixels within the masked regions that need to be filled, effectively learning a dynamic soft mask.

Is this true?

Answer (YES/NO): NO